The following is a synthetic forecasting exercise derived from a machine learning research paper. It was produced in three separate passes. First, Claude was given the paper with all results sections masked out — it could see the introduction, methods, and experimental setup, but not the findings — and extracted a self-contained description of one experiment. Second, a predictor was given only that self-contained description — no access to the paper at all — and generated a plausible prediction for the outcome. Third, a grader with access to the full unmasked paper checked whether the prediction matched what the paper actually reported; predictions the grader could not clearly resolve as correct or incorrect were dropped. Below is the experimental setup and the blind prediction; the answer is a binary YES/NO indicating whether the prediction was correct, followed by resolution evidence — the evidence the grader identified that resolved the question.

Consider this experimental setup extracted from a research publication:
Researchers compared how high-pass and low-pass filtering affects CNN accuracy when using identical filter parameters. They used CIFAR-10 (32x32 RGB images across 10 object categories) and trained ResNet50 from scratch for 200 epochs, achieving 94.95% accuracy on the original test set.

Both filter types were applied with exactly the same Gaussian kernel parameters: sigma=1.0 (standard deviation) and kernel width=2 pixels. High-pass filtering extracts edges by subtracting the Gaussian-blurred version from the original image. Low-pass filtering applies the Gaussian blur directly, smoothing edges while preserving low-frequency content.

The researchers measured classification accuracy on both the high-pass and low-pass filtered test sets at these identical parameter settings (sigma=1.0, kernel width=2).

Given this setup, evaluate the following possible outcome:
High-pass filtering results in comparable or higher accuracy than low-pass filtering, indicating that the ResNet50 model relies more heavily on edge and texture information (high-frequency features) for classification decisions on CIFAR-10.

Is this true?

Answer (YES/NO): YES